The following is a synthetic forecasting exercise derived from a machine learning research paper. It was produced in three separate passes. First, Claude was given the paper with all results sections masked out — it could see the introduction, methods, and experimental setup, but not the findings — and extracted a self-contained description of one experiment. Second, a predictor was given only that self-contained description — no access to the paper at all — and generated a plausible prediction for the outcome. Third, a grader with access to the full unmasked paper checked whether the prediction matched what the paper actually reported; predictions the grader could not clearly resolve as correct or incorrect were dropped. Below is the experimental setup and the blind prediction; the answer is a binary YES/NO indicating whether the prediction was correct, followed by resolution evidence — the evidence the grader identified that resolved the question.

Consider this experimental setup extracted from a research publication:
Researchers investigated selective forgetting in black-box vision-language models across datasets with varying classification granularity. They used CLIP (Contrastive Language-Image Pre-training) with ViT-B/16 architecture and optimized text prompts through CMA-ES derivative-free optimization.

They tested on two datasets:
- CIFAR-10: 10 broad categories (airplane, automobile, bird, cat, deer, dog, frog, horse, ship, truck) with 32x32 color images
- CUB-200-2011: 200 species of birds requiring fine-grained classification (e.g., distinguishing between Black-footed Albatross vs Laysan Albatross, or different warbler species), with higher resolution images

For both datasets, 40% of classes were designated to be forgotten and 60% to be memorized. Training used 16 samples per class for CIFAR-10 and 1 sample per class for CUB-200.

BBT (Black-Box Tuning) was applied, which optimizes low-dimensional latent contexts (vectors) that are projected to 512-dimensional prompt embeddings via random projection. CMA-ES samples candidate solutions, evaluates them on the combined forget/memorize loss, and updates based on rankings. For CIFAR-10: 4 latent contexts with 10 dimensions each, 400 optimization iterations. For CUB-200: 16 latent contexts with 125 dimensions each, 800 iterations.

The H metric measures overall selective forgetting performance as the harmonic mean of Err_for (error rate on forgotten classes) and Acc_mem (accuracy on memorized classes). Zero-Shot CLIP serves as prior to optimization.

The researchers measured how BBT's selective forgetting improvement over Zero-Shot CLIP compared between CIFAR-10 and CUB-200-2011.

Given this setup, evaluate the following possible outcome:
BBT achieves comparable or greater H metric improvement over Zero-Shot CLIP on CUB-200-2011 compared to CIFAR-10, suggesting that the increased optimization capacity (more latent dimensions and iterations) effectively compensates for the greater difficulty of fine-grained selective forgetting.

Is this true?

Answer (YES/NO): NO